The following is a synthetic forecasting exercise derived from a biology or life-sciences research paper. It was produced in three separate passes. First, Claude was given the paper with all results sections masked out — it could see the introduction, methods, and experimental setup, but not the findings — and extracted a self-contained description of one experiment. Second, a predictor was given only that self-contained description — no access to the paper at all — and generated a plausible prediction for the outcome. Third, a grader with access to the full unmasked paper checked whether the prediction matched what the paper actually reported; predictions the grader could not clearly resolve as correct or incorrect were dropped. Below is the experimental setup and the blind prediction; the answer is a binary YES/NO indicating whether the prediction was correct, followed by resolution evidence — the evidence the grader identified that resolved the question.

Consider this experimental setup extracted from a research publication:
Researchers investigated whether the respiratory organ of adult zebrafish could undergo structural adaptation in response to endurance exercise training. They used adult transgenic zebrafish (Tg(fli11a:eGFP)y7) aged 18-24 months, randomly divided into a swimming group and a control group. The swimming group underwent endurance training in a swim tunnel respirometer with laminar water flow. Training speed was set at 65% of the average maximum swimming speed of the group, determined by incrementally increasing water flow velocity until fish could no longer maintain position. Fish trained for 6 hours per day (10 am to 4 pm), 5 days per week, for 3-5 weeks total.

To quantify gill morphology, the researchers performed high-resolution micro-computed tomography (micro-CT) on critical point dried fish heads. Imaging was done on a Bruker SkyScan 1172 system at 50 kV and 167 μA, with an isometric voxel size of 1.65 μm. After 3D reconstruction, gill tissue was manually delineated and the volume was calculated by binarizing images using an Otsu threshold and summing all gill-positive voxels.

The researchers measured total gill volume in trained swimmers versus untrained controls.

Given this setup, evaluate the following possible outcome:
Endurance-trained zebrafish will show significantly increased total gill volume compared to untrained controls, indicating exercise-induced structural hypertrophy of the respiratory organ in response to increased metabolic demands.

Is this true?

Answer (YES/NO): YES